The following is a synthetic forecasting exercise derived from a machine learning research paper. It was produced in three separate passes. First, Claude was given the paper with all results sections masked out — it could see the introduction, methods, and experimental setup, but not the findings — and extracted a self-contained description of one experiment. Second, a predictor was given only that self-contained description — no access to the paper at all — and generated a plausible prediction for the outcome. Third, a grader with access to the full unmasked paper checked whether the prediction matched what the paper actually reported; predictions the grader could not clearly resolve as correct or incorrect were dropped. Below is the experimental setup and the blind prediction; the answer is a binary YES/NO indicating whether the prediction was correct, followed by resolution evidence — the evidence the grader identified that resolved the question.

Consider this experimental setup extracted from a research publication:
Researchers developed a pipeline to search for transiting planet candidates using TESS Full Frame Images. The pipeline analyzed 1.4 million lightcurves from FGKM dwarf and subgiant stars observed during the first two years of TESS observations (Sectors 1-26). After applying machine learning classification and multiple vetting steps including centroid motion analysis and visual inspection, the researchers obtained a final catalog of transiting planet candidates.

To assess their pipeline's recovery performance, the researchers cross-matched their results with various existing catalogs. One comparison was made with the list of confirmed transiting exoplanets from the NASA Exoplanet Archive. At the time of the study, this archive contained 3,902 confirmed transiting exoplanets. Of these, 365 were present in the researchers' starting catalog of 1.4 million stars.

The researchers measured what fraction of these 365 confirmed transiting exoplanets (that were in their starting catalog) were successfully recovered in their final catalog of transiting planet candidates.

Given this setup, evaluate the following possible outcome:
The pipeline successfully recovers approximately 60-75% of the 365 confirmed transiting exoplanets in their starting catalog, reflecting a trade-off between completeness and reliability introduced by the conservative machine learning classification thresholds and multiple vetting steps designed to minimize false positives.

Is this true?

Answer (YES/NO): NO